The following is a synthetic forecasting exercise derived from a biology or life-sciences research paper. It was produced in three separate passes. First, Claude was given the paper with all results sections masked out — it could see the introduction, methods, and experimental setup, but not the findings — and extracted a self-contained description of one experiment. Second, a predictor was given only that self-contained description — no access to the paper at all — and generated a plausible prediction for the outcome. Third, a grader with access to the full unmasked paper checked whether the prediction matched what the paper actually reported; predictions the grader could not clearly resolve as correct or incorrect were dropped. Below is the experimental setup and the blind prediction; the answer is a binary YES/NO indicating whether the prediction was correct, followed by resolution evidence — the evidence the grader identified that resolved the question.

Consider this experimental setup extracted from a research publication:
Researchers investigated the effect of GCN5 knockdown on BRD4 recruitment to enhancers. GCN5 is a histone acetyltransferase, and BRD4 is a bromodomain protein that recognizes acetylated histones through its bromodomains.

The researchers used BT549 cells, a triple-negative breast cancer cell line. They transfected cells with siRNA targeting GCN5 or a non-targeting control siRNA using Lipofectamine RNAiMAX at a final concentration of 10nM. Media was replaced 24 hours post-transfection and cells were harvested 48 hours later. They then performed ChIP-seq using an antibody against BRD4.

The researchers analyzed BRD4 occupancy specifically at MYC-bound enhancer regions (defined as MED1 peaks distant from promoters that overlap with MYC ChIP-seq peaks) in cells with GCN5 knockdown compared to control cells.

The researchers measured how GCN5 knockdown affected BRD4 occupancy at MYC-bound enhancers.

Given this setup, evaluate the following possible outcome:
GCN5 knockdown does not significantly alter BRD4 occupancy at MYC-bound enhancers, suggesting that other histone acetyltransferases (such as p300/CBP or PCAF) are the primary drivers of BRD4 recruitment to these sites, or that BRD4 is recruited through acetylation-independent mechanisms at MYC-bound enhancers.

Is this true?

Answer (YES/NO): NO